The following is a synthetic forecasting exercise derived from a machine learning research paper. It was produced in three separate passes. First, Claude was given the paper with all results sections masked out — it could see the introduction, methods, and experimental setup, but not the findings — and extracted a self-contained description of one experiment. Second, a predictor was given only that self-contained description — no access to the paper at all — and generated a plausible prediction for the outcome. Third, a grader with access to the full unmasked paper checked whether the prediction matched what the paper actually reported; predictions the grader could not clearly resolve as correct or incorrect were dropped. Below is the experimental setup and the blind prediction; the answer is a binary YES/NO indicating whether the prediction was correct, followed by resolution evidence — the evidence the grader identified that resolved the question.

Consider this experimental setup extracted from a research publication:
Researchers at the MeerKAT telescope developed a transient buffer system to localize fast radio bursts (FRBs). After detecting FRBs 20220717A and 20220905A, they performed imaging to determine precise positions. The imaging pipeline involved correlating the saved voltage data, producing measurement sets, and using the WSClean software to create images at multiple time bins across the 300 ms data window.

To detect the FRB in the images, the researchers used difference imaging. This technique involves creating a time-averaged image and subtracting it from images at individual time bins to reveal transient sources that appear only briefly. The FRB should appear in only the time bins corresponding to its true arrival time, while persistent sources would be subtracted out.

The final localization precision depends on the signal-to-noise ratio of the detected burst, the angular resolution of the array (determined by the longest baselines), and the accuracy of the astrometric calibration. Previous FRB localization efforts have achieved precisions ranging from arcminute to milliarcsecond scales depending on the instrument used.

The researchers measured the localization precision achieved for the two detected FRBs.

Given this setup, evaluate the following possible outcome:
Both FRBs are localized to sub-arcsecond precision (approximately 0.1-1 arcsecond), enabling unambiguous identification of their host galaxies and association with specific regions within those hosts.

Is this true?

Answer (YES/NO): NO